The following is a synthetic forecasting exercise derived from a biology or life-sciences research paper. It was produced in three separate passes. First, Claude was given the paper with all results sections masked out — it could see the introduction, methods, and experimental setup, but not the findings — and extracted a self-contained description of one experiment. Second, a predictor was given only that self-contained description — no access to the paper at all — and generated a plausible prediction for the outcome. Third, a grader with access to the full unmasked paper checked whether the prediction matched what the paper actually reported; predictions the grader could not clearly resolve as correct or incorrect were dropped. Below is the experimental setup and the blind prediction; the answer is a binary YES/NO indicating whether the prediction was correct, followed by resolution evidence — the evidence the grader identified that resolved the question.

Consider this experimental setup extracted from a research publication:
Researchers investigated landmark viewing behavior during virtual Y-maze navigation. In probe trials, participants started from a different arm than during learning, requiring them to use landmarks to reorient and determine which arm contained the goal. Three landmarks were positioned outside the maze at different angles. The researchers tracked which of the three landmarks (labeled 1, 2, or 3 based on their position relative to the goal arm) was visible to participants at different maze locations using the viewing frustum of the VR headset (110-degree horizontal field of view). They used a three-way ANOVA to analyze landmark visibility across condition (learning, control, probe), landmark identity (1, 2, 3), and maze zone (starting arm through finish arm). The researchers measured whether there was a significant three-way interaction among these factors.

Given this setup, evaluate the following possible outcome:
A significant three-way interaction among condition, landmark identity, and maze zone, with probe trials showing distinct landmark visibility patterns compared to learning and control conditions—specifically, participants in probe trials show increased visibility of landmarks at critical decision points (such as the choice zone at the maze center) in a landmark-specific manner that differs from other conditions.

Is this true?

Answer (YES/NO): NO